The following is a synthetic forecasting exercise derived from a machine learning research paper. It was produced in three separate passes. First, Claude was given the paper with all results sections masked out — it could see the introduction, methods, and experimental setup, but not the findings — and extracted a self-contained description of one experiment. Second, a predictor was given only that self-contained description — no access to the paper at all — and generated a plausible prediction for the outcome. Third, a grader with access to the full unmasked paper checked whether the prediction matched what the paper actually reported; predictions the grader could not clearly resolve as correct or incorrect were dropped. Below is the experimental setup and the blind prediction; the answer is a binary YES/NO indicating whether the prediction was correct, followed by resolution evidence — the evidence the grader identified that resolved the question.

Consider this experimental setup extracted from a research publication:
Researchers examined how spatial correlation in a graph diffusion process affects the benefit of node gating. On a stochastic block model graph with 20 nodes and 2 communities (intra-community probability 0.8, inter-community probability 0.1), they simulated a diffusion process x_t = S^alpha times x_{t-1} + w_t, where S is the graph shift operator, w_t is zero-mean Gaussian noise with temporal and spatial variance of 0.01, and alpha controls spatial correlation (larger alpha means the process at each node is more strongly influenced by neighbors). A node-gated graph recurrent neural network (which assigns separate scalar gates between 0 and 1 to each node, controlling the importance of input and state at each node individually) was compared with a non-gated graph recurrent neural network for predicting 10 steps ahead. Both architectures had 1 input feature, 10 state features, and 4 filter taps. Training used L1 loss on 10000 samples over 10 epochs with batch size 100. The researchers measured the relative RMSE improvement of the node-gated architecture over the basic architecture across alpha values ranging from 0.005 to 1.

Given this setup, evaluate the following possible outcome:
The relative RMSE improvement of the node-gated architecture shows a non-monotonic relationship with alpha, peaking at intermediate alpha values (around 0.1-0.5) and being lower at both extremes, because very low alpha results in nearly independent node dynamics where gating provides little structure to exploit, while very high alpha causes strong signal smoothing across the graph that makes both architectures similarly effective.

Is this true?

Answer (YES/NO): YES